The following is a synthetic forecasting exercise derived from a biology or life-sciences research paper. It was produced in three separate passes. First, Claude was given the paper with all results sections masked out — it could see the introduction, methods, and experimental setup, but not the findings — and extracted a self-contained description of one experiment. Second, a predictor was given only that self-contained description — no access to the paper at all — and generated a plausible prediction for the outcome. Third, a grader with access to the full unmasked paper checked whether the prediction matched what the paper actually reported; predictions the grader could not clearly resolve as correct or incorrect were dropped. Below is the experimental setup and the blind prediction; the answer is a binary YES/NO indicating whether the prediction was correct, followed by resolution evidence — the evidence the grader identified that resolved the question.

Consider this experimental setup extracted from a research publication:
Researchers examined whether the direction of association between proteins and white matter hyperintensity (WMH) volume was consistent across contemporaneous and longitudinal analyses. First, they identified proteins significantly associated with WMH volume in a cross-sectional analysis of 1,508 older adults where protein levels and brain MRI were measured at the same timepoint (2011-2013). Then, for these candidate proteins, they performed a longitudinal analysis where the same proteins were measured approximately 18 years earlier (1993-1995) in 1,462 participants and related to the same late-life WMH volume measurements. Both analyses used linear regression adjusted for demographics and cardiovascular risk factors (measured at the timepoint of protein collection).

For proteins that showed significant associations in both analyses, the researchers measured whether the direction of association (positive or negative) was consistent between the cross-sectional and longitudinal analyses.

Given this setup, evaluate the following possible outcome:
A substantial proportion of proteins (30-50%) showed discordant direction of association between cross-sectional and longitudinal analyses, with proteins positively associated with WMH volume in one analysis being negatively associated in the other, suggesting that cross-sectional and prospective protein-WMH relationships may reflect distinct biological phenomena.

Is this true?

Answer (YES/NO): NO